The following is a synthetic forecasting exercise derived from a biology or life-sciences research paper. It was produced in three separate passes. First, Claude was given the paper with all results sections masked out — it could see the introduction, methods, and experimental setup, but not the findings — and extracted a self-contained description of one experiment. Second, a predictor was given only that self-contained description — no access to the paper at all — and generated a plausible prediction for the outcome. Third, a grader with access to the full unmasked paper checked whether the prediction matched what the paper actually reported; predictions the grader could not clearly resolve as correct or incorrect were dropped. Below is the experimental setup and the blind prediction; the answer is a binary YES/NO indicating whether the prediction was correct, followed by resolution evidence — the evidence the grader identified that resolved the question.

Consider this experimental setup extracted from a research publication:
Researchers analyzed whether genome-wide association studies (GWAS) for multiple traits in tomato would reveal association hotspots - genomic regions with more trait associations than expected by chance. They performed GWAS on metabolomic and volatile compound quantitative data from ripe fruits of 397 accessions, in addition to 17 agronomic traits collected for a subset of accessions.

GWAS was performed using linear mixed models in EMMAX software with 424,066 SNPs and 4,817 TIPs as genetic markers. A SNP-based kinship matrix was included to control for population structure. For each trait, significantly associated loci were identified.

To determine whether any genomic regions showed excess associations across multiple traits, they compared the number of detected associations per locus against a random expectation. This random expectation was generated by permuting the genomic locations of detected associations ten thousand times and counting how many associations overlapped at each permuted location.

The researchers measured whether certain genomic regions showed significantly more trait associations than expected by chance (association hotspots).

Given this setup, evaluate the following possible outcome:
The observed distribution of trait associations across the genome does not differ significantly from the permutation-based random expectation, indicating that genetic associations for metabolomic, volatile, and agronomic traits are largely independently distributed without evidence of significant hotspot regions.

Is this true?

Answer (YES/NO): NO